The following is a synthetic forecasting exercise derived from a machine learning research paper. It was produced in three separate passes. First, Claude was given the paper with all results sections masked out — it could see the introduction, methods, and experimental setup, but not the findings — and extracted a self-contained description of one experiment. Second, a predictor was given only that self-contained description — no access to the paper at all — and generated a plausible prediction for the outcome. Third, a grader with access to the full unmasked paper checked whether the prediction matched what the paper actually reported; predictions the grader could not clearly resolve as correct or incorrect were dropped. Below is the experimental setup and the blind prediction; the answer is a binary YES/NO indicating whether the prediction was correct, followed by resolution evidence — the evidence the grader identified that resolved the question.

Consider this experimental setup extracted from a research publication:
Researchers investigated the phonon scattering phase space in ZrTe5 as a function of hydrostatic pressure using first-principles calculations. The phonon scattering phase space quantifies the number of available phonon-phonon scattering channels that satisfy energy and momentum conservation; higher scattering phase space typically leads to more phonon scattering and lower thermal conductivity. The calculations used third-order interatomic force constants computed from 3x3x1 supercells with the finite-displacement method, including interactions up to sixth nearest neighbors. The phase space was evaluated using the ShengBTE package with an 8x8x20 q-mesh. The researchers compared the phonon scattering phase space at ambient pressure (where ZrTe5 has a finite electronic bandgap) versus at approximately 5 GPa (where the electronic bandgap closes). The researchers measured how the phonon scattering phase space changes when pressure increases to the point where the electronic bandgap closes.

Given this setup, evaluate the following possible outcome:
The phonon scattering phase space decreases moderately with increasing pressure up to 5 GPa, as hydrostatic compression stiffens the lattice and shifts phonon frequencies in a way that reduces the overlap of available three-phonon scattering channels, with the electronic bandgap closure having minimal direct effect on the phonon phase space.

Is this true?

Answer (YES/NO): NO